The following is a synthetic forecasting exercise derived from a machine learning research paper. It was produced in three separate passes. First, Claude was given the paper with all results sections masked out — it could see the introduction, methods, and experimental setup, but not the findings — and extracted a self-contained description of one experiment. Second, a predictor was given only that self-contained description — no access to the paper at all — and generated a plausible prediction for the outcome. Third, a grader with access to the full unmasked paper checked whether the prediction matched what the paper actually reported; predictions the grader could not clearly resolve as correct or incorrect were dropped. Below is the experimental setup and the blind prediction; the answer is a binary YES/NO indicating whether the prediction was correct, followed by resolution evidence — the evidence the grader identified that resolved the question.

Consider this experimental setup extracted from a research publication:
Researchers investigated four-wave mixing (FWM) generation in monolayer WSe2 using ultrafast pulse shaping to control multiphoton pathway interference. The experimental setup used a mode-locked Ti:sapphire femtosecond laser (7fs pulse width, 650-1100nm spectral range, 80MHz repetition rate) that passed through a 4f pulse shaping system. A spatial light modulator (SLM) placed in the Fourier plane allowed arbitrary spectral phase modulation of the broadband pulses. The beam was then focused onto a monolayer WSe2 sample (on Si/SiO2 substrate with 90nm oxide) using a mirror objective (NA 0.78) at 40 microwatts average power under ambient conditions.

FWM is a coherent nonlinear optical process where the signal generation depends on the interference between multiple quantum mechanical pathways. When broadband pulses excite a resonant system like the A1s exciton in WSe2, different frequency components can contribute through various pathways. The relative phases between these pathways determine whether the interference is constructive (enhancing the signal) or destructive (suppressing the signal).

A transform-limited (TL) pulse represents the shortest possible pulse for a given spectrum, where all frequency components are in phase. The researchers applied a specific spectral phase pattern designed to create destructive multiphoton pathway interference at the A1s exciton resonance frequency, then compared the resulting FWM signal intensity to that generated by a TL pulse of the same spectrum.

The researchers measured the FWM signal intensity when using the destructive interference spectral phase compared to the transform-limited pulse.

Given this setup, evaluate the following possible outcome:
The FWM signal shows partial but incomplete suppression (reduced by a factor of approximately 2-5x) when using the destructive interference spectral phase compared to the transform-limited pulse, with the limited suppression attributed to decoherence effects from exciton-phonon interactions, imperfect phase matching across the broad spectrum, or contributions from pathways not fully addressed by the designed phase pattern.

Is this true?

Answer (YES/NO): NO